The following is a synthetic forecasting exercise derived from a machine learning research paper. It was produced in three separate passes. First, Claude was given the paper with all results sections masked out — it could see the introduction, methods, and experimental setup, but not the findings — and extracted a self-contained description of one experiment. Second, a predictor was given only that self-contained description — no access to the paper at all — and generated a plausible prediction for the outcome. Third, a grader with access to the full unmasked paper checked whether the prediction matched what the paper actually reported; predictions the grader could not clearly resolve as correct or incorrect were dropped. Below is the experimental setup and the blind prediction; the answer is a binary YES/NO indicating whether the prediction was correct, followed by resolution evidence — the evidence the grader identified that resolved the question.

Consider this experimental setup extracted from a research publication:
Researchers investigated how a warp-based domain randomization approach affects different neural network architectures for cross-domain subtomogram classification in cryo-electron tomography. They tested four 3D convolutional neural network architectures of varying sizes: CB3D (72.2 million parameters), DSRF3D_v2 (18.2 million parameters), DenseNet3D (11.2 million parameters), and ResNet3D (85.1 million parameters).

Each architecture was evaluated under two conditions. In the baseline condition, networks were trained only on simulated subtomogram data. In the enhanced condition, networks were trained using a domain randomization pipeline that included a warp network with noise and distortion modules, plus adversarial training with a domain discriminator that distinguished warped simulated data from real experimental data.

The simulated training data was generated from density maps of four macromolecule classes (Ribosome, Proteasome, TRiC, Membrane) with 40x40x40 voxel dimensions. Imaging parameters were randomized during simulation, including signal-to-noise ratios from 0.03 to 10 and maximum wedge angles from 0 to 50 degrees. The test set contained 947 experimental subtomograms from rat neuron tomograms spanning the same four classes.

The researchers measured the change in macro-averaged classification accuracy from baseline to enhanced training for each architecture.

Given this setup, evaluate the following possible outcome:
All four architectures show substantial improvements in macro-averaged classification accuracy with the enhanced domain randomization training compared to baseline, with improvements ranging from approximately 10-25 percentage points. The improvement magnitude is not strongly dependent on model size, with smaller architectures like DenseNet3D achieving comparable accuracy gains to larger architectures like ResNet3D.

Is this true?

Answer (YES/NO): NO